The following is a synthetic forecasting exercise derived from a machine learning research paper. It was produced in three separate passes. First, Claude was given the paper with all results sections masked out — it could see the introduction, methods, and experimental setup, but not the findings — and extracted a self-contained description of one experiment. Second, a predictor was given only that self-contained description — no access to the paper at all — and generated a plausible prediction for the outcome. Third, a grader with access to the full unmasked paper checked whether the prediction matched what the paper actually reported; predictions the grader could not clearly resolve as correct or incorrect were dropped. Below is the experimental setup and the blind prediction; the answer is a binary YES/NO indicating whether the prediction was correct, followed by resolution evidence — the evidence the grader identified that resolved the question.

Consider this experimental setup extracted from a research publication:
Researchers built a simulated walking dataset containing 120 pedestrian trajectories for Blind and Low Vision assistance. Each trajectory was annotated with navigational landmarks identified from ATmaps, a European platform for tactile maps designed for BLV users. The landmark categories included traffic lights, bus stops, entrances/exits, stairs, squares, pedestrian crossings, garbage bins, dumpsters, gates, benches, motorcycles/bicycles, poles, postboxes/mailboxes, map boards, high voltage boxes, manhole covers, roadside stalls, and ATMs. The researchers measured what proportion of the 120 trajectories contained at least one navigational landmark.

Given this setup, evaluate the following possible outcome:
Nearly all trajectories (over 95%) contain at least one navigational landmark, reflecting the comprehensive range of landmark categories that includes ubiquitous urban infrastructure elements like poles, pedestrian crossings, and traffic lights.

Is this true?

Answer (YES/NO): NO